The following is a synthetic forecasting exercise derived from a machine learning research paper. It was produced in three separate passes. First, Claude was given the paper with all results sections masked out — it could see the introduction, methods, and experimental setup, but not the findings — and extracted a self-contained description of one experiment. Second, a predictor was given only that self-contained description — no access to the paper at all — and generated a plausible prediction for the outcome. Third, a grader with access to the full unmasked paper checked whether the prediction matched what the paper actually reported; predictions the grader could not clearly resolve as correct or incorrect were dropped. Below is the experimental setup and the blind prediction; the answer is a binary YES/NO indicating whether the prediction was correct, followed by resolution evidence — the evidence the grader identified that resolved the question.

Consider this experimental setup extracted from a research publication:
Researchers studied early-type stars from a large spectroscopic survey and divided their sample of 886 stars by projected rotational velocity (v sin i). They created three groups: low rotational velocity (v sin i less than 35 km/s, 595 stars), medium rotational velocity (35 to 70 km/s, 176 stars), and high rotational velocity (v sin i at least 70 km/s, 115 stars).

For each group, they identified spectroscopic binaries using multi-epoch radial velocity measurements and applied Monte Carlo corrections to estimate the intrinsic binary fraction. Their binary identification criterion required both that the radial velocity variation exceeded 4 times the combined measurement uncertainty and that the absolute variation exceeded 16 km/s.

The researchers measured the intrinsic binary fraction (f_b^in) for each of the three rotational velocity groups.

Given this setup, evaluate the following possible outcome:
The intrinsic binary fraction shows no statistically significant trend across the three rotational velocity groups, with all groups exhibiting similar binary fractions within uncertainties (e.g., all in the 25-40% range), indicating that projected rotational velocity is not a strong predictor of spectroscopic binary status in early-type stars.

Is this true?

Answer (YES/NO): NO